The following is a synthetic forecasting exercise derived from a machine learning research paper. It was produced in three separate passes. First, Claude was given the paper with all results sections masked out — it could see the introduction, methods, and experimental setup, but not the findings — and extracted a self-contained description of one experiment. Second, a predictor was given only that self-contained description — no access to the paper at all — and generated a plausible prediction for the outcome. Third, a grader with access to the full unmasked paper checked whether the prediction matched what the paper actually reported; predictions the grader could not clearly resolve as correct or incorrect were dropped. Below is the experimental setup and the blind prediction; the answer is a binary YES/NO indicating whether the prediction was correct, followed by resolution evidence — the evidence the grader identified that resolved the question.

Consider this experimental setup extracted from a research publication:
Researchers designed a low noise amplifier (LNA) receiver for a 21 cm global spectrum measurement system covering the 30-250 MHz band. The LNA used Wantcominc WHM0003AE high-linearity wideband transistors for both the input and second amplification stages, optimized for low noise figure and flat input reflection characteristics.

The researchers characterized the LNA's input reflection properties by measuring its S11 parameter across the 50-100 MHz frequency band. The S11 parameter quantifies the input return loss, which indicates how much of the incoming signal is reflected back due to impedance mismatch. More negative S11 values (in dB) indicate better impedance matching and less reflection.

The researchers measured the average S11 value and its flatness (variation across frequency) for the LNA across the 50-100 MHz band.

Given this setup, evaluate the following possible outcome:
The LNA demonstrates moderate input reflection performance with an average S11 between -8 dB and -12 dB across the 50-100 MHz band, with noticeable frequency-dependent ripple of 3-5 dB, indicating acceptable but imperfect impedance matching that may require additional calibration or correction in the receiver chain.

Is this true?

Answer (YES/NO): NO